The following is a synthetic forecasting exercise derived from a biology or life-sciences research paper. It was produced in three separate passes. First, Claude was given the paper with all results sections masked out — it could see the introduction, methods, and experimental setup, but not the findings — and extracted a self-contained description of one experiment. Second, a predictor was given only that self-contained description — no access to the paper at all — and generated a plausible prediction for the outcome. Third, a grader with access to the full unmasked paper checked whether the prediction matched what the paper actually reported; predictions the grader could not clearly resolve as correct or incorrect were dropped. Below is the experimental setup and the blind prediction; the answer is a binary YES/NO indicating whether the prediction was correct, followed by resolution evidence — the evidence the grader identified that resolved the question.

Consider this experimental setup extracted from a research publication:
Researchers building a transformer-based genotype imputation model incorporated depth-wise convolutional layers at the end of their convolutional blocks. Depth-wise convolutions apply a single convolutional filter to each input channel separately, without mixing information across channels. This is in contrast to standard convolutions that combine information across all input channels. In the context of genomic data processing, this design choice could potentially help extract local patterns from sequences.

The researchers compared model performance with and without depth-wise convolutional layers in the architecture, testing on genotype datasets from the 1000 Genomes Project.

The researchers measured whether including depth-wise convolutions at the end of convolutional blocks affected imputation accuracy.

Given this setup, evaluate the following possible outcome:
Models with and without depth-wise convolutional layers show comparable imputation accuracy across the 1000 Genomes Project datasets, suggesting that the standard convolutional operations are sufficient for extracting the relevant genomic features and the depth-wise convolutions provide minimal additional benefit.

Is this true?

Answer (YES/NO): NO